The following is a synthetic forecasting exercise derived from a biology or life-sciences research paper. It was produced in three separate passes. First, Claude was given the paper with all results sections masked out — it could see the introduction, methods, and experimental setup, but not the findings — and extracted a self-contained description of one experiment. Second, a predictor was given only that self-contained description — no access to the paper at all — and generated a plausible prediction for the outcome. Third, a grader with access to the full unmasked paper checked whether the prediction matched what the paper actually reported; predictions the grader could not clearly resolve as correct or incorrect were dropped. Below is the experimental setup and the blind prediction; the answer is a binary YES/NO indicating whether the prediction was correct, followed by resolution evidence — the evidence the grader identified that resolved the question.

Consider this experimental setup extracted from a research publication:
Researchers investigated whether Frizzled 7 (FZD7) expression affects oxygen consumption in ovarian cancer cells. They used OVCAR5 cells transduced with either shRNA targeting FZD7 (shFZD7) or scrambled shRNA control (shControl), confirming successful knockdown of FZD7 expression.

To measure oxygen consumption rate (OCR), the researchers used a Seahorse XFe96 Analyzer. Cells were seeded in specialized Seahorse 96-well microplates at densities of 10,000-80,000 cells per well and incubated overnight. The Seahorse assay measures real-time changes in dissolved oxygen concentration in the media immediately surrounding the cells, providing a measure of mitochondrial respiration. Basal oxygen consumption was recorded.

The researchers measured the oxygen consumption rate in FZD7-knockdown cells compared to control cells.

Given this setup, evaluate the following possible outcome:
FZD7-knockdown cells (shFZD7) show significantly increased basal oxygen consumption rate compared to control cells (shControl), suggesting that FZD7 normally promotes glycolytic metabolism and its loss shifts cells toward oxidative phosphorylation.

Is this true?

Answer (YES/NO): NO